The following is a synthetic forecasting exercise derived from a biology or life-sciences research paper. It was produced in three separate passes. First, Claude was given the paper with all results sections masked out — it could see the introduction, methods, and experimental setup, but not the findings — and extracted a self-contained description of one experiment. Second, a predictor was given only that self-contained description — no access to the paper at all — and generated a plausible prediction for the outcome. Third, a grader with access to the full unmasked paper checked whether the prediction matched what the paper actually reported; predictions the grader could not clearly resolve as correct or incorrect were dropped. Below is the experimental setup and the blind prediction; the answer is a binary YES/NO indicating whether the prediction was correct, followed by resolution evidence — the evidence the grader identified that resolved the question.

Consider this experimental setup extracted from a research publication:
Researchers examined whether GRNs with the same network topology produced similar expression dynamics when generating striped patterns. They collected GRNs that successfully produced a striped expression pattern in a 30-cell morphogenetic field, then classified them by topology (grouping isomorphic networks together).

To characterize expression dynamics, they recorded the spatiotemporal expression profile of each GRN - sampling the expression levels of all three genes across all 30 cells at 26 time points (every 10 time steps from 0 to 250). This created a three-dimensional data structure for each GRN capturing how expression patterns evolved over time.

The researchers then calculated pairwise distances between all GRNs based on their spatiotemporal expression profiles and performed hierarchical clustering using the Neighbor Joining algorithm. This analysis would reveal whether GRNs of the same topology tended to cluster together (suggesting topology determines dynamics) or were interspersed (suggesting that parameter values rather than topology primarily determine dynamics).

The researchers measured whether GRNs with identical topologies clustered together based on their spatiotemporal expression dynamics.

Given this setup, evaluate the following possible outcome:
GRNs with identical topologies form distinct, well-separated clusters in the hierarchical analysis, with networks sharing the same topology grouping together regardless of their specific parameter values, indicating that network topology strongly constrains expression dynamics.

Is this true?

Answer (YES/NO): NO